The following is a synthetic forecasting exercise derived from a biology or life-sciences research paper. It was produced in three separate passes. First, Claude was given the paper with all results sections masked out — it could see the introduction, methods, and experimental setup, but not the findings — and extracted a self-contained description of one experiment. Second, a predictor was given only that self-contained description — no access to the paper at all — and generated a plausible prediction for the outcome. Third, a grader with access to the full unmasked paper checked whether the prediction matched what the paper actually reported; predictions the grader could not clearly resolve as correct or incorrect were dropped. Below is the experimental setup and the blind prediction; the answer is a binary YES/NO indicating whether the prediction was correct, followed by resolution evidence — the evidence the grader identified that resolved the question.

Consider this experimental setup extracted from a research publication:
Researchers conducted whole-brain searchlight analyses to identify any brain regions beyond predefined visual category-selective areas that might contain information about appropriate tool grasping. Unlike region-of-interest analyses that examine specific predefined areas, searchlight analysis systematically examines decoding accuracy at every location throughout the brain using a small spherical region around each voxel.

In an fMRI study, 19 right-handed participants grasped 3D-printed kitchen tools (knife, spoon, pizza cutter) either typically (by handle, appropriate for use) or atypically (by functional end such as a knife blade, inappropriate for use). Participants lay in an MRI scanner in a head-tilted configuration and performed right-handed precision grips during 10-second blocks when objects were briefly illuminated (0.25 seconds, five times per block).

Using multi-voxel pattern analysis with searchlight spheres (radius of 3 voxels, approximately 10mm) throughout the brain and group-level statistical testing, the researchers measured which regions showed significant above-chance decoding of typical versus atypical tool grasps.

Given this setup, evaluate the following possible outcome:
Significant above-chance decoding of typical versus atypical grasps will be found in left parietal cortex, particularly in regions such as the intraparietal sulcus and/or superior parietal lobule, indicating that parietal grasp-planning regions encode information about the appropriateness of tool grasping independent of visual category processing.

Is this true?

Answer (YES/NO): NO